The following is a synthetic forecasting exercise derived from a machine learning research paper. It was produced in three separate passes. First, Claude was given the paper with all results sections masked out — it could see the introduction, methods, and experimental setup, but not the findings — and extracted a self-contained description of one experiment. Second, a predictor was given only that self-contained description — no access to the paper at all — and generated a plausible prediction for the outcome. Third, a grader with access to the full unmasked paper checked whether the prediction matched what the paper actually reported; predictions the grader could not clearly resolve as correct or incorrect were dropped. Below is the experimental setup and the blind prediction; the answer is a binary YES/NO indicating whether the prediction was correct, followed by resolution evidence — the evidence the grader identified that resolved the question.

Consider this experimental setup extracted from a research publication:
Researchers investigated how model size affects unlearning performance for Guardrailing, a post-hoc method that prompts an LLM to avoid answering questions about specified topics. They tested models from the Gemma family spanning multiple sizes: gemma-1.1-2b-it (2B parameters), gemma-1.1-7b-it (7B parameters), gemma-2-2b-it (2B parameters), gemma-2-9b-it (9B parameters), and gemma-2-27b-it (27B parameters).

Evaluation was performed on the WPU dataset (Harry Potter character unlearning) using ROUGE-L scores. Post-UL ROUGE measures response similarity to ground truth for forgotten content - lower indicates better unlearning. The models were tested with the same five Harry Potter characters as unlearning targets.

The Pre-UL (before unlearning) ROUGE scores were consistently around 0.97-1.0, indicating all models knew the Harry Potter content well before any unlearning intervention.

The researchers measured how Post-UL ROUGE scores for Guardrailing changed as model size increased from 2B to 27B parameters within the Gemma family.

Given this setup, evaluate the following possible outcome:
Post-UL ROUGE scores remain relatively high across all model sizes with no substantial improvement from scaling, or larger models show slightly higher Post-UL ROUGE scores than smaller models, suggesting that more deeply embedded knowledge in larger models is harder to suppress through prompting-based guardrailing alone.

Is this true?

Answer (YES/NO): NO